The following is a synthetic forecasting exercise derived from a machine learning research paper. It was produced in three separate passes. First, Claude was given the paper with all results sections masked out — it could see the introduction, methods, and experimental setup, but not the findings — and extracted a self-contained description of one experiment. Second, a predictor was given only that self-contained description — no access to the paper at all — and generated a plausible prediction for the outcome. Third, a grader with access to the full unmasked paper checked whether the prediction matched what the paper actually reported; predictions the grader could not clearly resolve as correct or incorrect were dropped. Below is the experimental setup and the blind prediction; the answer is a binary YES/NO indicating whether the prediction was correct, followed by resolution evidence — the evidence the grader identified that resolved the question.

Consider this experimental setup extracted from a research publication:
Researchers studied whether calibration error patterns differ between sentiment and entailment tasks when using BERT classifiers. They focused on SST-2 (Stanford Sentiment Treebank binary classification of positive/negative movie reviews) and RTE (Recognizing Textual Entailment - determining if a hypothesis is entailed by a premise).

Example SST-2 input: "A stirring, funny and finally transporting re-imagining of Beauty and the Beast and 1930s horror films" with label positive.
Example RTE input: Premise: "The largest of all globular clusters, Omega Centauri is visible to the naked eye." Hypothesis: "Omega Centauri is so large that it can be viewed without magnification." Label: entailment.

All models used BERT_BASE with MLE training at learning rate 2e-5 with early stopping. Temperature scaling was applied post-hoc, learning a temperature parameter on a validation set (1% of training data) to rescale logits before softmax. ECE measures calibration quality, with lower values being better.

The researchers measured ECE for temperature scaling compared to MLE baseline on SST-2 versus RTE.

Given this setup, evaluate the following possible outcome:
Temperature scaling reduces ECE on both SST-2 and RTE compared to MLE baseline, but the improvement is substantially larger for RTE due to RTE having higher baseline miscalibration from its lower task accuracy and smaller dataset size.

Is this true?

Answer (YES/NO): NO